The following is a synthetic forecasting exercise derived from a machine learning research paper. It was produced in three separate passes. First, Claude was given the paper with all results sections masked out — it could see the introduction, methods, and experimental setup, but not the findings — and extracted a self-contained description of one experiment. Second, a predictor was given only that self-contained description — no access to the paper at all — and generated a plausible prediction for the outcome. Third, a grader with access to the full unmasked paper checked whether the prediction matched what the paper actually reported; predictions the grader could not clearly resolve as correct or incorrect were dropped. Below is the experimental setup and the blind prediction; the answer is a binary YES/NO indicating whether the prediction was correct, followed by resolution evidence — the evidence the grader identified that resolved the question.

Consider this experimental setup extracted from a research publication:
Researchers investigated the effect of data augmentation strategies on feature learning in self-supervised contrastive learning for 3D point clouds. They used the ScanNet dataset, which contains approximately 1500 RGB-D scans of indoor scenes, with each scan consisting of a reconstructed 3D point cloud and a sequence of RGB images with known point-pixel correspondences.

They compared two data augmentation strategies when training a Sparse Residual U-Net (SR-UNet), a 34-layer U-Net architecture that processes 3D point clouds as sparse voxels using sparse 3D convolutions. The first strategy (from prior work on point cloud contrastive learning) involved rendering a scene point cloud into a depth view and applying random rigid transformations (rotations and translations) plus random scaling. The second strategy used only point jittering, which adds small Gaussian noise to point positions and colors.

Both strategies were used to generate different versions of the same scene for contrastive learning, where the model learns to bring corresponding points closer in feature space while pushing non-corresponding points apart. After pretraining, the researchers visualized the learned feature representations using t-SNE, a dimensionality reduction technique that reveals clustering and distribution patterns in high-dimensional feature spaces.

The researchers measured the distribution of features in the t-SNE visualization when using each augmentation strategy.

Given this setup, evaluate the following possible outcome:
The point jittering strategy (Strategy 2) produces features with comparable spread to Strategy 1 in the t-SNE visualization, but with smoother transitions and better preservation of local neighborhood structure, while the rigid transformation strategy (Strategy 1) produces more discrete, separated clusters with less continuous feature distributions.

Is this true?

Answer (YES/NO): NO